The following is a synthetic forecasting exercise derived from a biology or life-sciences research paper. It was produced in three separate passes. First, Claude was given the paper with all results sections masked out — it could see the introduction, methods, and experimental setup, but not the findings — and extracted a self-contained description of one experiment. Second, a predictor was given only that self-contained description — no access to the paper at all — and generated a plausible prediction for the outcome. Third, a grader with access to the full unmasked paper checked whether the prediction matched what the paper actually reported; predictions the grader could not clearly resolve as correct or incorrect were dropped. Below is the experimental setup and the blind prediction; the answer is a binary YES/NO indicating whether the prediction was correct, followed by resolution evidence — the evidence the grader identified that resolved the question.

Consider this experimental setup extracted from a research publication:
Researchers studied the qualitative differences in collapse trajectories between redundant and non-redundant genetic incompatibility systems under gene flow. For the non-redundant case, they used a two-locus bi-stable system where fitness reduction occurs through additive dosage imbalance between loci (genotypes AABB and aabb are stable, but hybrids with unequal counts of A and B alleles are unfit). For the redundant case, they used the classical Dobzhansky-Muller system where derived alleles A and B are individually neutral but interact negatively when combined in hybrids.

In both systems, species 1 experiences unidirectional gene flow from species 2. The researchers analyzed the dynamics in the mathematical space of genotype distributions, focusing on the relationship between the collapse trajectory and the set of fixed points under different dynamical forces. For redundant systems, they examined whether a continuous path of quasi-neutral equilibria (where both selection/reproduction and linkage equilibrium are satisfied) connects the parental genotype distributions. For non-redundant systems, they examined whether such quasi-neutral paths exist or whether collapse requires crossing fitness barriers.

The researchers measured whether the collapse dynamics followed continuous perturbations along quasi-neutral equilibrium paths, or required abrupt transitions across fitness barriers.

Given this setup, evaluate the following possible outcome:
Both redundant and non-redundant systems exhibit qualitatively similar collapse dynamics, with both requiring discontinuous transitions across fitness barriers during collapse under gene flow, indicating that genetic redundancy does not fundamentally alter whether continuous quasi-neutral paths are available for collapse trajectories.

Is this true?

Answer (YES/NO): NO